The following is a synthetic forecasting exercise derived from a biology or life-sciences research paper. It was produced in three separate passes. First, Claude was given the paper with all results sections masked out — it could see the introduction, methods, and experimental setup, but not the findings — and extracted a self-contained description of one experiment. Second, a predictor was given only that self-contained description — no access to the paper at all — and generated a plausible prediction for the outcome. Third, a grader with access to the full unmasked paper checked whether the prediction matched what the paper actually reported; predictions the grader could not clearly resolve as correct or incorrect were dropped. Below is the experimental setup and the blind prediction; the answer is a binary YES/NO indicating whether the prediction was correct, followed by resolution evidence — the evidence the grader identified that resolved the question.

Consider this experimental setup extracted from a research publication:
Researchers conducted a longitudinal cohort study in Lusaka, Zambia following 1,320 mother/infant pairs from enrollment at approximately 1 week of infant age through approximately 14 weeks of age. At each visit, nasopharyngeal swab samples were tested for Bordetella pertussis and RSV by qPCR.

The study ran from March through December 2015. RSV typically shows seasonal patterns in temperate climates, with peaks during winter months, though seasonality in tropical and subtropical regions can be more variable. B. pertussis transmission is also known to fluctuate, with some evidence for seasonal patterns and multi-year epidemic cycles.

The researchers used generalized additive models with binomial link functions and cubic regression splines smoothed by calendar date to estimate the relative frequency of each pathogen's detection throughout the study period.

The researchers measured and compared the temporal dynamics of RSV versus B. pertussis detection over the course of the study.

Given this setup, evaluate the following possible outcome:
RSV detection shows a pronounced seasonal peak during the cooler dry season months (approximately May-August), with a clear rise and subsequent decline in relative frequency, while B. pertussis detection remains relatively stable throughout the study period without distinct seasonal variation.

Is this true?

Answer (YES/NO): NO